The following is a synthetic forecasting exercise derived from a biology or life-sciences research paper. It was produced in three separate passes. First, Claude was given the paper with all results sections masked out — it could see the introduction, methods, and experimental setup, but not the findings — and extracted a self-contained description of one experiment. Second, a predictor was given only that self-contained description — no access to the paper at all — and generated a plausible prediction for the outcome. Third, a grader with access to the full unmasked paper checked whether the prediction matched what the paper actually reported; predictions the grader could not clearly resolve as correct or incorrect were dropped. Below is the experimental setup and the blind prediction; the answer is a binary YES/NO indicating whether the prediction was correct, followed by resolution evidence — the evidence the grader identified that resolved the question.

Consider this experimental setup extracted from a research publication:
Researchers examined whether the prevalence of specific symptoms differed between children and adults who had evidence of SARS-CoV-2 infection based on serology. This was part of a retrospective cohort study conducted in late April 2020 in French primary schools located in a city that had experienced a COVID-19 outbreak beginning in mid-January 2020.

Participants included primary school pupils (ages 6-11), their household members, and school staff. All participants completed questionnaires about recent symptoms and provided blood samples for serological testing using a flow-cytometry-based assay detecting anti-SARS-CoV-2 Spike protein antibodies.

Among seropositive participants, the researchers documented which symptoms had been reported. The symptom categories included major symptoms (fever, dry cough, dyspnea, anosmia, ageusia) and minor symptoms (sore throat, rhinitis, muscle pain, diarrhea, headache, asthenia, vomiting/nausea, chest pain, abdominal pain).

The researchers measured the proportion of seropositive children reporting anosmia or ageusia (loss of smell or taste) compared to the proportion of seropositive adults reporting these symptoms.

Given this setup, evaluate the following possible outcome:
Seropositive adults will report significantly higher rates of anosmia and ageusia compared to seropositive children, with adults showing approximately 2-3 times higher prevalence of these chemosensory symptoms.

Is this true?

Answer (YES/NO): NO